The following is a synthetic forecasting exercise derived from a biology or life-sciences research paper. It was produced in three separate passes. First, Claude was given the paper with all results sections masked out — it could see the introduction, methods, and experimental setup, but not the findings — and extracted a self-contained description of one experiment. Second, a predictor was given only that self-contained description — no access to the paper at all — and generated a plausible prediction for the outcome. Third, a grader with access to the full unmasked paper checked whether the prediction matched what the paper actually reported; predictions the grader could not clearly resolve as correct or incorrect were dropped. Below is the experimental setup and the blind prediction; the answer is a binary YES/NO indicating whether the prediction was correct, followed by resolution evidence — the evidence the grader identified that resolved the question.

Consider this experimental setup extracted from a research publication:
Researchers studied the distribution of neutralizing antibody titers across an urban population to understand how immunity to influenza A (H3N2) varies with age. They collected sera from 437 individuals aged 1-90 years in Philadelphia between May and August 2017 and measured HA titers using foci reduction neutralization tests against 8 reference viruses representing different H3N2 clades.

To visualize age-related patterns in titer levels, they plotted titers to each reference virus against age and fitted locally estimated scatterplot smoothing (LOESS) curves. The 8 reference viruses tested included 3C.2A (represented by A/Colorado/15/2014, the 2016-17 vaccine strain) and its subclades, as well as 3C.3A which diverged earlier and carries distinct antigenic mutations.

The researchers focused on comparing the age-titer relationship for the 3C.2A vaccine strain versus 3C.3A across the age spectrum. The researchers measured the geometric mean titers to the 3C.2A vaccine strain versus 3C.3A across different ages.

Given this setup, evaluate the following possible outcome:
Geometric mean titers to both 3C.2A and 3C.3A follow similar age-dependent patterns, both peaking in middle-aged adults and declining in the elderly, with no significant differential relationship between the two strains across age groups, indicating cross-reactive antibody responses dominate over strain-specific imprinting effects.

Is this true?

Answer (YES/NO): NO